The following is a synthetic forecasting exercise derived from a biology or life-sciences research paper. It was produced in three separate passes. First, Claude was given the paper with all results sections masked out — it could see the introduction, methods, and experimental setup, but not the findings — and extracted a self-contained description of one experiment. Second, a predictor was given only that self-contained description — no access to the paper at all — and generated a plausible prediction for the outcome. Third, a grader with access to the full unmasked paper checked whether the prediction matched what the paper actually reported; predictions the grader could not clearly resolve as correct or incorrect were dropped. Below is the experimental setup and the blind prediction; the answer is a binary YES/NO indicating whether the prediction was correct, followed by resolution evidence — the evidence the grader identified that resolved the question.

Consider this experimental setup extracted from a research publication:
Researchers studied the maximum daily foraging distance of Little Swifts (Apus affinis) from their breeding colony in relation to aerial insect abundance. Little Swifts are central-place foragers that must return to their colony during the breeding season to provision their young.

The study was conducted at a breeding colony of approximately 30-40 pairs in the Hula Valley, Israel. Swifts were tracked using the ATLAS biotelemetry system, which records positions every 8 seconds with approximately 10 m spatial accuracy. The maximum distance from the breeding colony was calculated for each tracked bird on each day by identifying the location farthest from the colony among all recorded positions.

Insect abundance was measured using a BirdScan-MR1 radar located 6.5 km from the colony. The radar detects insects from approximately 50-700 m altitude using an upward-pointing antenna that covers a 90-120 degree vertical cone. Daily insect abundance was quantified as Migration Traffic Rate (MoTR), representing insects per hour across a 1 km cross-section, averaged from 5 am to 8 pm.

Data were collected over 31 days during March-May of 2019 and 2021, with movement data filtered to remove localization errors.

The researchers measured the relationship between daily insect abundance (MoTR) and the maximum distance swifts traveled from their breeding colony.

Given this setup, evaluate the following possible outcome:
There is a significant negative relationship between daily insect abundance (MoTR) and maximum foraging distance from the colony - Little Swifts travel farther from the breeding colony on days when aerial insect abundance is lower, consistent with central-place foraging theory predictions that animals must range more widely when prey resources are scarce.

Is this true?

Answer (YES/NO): YES